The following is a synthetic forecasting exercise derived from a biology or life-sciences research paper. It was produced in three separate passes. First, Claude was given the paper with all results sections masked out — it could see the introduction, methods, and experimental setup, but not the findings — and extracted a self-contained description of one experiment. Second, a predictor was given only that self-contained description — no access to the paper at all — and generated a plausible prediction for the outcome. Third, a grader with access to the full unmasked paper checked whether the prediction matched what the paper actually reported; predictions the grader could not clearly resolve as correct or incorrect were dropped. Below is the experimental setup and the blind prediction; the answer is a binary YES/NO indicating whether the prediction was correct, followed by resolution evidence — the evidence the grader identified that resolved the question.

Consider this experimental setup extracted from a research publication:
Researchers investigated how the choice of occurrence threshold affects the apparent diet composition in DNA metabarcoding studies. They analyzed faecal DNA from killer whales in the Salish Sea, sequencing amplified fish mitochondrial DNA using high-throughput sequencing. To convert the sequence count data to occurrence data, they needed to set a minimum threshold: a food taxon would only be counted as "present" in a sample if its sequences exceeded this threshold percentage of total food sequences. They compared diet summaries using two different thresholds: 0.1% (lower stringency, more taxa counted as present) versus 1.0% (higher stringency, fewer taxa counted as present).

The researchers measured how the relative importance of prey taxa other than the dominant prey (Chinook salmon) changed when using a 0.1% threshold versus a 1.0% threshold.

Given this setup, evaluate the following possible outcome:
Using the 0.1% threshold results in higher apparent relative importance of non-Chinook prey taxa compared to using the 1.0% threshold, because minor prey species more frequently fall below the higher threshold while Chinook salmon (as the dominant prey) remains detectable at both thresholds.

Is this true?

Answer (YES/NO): YES